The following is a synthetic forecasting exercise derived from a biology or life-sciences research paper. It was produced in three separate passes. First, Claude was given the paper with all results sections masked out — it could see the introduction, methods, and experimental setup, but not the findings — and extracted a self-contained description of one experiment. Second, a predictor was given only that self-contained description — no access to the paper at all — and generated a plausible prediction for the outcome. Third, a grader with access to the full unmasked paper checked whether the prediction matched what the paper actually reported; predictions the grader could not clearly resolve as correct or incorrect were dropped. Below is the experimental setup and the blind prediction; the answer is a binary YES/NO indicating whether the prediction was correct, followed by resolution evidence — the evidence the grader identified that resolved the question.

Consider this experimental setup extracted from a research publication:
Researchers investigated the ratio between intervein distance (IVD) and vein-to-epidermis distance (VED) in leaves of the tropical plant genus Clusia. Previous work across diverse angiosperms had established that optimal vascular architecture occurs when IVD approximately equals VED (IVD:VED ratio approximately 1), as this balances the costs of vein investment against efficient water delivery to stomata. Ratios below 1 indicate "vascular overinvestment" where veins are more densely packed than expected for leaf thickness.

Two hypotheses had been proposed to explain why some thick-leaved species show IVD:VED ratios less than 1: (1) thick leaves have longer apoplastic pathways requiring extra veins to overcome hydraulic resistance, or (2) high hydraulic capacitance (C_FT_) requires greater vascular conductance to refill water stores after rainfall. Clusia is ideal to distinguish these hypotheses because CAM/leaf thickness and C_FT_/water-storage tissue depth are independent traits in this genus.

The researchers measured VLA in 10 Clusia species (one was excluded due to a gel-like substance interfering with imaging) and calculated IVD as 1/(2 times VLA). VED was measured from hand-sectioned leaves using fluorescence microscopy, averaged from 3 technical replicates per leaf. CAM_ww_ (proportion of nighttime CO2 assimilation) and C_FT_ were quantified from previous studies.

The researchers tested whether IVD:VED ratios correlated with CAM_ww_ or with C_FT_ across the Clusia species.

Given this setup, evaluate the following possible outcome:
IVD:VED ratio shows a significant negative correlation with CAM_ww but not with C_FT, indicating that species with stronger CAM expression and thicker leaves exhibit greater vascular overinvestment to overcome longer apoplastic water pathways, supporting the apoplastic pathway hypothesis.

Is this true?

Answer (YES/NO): YES